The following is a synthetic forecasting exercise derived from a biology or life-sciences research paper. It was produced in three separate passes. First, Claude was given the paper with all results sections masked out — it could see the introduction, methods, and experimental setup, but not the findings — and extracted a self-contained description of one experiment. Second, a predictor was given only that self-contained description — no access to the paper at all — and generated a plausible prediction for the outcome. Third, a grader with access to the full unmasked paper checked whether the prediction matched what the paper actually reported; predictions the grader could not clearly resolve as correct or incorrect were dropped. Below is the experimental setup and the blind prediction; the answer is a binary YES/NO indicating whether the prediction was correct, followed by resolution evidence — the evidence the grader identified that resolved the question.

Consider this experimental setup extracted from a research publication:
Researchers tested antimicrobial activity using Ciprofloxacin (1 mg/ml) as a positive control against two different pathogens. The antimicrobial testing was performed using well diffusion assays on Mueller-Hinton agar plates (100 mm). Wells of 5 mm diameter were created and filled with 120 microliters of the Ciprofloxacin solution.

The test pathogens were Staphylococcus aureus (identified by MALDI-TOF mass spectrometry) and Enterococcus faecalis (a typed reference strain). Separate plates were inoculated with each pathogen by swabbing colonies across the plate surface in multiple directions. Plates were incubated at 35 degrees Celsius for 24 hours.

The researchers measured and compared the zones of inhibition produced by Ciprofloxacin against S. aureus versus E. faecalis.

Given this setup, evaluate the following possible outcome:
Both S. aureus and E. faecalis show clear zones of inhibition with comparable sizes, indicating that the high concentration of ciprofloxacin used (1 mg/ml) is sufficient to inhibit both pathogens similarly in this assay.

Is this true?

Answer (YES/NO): NO